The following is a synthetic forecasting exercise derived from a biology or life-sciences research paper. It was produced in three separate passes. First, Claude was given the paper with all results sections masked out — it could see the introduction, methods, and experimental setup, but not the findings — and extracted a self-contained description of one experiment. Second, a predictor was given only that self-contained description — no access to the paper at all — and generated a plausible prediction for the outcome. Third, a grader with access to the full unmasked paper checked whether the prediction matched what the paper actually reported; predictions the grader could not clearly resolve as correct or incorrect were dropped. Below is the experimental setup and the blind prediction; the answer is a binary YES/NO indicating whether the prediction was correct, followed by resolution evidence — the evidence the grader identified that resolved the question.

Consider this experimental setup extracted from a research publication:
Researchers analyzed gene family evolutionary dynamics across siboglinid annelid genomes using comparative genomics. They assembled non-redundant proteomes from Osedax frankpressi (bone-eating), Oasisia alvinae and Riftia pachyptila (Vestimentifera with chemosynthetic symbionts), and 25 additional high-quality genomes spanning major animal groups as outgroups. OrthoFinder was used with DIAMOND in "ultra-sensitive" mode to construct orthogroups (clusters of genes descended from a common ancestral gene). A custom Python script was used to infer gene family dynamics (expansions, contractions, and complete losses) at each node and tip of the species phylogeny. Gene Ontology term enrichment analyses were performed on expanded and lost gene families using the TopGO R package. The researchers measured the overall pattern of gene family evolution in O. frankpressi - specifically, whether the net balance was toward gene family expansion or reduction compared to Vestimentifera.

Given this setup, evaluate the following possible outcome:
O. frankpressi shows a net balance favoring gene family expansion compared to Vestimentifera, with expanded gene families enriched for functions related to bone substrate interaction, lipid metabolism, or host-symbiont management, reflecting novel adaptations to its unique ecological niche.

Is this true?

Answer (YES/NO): NO